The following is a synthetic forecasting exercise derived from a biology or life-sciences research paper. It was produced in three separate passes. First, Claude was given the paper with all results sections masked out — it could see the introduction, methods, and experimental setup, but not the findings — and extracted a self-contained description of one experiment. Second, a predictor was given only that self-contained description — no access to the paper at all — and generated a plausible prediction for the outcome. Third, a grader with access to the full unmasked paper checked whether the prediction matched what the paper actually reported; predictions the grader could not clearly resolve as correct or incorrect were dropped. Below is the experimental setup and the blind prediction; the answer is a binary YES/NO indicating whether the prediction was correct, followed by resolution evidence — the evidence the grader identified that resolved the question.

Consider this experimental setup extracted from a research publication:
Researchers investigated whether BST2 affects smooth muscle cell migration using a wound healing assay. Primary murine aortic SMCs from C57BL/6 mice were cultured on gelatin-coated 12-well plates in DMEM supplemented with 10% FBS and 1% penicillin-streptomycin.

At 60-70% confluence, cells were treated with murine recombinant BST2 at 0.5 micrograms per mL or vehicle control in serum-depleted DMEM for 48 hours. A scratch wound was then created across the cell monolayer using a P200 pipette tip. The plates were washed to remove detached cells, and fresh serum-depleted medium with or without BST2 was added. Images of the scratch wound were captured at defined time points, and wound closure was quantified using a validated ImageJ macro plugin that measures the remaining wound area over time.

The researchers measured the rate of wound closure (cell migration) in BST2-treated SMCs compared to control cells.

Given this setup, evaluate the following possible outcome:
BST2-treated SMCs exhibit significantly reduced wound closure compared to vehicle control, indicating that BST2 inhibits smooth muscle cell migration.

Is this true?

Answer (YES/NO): NO